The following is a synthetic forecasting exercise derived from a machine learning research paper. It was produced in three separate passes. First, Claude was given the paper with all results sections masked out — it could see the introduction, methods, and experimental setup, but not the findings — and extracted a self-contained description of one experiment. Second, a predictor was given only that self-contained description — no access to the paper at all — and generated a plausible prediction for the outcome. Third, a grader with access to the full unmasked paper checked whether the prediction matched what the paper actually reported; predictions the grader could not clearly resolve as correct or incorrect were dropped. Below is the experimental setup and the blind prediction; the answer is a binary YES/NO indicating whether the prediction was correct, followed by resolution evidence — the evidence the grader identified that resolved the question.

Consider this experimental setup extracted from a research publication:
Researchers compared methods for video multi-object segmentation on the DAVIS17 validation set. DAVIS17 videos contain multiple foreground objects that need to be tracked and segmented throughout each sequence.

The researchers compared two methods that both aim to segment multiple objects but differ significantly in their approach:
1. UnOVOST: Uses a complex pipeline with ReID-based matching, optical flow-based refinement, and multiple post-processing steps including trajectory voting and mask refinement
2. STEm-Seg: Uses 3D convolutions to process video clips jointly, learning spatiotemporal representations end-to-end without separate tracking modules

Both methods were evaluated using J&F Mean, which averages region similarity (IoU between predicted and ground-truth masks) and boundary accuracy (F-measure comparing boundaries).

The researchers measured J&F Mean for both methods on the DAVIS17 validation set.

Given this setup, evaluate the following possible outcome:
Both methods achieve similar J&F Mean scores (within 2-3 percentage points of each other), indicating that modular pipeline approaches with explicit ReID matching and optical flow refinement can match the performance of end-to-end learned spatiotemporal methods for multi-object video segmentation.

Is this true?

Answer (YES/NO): NO